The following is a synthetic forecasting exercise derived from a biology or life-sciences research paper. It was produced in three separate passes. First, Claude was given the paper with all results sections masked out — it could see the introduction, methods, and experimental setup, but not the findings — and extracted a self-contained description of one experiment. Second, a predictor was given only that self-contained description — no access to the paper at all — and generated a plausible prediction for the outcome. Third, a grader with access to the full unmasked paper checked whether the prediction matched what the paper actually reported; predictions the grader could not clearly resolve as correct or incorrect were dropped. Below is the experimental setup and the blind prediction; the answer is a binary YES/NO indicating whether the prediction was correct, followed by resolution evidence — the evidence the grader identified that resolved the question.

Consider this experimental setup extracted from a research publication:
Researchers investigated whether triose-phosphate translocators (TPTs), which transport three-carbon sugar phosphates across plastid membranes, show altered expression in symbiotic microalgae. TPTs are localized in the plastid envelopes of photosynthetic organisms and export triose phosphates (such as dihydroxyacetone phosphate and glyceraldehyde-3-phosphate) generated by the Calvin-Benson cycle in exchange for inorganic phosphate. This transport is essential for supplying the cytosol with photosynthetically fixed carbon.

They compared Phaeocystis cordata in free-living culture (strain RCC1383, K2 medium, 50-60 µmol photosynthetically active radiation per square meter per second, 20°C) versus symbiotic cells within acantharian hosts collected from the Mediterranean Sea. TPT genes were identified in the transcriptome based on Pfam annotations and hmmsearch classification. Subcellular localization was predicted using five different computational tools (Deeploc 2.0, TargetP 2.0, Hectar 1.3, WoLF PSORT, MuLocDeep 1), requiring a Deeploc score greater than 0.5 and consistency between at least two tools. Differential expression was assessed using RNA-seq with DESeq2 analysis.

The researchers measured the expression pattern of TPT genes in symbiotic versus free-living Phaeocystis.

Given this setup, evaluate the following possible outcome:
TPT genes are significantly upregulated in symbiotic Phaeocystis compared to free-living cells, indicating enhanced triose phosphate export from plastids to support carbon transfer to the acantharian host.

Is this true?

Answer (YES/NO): NO